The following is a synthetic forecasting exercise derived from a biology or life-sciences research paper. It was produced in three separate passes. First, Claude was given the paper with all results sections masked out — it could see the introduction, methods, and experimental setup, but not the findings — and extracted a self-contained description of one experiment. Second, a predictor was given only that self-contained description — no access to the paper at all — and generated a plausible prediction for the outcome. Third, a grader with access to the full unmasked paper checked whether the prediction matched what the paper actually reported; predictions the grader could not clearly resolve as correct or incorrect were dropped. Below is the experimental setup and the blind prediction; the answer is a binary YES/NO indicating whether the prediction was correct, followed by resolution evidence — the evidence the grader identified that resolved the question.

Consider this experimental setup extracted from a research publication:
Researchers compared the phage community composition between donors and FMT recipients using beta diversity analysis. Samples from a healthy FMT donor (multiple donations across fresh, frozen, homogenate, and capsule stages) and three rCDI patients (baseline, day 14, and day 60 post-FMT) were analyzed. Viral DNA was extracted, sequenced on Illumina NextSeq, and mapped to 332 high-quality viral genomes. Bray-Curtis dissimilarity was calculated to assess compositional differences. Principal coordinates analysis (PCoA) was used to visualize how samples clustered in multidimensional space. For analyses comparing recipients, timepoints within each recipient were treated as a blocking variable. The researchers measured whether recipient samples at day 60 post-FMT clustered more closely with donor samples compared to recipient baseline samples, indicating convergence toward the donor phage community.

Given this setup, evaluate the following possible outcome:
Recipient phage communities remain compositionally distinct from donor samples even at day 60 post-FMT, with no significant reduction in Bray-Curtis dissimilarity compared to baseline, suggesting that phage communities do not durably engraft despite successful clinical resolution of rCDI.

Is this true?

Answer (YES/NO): NO